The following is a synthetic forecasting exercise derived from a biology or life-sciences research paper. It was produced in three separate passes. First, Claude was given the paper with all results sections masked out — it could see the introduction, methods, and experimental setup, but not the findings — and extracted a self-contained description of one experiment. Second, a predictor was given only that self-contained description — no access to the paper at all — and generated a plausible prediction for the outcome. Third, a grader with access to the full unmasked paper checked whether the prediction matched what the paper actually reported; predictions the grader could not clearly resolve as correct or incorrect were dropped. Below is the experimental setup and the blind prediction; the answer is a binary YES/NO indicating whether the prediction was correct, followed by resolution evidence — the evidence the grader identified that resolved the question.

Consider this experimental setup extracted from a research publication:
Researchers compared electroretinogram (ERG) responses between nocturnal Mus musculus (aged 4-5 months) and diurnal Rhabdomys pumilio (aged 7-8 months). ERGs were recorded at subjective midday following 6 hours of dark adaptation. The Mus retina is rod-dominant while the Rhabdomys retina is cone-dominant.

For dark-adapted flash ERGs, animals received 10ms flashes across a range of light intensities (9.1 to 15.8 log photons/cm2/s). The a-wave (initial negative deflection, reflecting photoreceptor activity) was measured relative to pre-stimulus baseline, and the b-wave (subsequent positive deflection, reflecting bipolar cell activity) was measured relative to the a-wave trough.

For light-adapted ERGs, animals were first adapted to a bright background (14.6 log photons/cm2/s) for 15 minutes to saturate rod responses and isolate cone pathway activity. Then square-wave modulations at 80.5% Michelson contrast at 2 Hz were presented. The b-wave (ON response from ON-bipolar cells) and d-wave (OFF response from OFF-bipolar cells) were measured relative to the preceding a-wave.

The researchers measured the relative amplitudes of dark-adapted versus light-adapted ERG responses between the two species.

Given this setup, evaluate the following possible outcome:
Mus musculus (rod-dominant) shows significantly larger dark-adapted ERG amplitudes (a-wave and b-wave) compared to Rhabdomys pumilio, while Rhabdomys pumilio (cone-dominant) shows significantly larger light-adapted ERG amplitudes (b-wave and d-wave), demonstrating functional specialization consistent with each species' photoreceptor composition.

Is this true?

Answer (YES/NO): NO